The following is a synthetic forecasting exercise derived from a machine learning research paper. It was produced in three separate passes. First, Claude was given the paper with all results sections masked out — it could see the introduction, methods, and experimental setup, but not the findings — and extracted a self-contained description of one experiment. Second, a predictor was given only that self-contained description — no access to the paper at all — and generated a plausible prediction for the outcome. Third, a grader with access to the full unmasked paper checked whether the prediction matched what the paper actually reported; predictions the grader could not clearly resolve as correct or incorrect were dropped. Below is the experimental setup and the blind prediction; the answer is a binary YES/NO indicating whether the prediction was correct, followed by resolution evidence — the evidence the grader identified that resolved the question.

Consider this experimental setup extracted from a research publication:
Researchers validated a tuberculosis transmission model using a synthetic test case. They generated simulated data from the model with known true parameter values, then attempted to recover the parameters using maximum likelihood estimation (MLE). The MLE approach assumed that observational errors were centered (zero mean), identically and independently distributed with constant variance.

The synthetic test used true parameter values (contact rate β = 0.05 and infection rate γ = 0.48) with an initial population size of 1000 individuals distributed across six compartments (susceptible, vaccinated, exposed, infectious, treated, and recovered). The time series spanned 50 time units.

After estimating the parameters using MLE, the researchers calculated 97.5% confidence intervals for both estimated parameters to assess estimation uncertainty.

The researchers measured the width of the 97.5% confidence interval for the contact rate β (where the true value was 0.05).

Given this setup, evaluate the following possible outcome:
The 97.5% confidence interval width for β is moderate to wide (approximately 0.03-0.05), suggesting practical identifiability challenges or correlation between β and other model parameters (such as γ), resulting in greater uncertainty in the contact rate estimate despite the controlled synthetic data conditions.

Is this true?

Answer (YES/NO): NO